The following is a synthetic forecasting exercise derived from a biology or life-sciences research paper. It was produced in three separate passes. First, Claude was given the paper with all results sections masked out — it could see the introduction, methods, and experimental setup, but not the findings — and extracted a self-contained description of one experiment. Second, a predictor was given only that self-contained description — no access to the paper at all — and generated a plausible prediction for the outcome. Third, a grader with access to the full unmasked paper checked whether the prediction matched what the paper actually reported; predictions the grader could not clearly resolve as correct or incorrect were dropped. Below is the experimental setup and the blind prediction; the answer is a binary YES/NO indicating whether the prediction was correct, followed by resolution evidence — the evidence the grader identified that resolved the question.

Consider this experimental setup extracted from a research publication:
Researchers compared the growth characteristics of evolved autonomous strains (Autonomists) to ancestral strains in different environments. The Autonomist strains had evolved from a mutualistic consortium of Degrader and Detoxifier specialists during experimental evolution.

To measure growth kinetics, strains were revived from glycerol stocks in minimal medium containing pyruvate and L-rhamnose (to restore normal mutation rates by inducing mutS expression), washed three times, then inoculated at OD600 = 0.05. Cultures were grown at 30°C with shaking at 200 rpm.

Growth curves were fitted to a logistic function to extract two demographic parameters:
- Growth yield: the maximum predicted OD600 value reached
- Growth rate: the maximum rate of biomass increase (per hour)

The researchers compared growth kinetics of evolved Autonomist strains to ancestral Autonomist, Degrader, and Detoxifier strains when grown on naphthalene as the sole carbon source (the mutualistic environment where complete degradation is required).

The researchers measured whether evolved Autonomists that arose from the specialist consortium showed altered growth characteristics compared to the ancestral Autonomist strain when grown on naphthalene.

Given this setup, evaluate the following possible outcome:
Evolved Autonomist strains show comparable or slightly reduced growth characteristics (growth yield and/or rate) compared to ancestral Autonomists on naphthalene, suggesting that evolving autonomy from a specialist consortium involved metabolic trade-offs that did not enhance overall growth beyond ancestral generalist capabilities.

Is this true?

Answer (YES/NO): NO